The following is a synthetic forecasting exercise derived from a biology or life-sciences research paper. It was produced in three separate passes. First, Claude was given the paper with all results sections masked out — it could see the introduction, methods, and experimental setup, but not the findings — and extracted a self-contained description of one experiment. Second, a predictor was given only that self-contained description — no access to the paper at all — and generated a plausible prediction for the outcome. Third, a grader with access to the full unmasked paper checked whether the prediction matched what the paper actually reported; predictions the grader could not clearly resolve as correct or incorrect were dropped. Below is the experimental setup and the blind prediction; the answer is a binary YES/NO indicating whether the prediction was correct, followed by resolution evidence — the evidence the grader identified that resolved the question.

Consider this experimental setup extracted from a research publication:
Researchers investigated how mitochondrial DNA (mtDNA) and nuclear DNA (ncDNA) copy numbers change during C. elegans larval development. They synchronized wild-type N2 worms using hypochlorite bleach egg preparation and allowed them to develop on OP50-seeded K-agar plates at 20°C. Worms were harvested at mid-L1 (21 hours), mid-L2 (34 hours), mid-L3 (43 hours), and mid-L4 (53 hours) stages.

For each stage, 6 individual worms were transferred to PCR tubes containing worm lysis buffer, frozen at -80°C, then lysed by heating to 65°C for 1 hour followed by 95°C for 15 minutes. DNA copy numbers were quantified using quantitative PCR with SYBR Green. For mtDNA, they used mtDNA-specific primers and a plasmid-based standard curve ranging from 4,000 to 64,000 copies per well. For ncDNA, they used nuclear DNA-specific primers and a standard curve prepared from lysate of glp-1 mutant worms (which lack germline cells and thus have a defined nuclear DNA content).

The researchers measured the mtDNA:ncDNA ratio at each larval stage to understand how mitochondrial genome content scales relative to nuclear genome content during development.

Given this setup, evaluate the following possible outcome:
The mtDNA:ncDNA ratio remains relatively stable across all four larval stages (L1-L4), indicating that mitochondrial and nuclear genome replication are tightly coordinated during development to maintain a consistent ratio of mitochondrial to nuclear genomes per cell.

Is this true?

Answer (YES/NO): NO